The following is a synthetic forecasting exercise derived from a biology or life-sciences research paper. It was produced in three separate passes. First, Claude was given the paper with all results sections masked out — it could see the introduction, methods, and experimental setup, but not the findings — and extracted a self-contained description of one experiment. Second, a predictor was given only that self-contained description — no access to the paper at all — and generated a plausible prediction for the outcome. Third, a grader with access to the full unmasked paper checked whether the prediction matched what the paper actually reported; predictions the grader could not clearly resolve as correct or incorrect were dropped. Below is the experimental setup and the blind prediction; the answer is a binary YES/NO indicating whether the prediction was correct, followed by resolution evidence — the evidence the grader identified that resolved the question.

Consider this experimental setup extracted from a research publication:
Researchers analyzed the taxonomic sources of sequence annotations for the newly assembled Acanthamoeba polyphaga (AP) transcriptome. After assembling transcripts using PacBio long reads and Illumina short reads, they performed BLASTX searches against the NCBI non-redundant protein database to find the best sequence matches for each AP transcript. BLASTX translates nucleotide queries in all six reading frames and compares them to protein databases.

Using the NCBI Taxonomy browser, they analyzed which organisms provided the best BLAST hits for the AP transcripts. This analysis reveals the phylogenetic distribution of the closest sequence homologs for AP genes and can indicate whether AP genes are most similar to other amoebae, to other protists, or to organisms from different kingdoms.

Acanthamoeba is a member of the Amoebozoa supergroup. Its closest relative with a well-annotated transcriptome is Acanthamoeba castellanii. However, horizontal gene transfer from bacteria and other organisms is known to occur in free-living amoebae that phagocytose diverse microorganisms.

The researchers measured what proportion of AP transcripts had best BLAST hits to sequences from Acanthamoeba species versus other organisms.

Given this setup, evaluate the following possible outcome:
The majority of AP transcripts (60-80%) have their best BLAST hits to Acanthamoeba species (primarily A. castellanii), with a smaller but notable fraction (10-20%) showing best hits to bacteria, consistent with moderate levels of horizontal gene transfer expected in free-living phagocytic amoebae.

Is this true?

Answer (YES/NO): NO